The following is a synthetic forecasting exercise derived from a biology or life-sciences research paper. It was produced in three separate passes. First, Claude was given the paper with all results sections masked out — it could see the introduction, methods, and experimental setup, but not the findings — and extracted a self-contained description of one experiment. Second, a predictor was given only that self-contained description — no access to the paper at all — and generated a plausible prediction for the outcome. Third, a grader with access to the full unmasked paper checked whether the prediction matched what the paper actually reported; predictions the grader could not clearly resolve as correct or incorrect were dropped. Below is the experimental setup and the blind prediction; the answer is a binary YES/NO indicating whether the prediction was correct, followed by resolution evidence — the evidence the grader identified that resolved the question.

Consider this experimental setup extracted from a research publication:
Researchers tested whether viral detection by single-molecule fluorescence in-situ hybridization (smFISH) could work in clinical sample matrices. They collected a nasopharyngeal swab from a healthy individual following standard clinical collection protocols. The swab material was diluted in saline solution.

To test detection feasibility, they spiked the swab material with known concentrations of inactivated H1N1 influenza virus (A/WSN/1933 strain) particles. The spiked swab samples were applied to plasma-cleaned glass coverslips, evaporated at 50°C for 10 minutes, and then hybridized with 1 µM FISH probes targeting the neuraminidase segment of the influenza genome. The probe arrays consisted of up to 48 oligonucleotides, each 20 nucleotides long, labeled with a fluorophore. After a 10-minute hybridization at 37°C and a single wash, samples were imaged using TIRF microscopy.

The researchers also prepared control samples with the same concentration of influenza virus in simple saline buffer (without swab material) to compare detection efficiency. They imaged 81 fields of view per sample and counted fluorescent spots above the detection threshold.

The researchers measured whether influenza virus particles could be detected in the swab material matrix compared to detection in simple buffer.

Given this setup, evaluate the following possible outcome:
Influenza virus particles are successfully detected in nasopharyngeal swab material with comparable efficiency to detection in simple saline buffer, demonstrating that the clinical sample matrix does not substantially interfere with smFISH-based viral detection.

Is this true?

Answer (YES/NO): NO